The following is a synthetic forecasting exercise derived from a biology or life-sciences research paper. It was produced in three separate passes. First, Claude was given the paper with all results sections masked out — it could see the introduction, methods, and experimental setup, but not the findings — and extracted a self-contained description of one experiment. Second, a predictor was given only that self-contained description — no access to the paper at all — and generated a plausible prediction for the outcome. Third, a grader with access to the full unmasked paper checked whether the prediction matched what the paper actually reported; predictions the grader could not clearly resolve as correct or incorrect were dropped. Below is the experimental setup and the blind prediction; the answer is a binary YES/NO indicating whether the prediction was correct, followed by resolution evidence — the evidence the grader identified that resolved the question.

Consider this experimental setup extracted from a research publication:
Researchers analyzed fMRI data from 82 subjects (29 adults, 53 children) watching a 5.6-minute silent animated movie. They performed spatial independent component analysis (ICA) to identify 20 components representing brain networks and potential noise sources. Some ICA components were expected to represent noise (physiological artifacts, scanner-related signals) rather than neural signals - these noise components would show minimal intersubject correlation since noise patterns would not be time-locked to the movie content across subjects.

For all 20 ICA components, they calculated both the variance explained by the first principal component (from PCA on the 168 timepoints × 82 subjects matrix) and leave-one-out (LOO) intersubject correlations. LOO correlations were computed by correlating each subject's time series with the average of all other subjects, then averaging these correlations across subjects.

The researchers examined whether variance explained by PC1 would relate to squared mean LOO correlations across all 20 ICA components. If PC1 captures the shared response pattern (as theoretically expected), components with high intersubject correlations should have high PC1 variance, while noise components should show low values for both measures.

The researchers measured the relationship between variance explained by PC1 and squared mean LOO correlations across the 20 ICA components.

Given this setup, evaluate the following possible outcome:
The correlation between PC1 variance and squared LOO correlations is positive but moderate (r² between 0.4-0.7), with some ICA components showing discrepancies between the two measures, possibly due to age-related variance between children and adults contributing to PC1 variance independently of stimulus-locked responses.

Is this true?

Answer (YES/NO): NO